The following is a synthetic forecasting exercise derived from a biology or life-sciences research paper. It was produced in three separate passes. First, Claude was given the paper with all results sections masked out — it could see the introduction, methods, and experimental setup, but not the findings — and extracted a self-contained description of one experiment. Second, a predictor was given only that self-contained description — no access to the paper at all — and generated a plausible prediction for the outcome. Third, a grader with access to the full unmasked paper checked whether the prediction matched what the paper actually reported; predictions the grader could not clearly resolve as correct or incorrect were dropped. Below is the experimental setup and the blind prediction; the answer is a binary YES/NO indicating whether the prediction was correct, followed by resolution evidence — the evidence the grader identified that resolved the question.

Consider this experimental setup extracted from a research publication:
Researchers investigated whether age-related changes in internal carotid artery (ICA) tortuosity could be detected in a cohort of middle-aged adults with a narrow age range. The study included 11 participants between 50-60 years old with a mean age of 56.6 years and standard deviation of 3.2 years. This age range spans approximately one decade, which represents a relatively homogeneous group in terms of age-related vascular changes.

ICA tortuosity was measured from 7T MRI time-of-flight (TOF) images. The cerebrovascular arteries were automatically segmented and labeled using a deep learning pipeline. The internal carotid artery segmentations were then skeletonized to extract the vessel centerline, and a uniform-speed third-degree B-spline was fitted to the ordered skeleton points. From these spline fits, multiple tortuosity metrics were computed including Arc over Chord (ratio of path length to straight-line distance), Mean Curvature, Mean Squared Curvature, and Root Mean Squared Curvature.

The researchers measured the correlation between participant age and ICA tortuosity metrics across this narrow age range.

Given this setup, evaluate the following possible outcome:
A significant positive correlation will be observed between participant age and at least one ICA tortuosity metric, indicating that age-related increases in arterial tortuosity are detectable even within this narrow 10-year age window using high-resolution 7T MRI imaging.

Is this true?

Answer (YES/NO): NO